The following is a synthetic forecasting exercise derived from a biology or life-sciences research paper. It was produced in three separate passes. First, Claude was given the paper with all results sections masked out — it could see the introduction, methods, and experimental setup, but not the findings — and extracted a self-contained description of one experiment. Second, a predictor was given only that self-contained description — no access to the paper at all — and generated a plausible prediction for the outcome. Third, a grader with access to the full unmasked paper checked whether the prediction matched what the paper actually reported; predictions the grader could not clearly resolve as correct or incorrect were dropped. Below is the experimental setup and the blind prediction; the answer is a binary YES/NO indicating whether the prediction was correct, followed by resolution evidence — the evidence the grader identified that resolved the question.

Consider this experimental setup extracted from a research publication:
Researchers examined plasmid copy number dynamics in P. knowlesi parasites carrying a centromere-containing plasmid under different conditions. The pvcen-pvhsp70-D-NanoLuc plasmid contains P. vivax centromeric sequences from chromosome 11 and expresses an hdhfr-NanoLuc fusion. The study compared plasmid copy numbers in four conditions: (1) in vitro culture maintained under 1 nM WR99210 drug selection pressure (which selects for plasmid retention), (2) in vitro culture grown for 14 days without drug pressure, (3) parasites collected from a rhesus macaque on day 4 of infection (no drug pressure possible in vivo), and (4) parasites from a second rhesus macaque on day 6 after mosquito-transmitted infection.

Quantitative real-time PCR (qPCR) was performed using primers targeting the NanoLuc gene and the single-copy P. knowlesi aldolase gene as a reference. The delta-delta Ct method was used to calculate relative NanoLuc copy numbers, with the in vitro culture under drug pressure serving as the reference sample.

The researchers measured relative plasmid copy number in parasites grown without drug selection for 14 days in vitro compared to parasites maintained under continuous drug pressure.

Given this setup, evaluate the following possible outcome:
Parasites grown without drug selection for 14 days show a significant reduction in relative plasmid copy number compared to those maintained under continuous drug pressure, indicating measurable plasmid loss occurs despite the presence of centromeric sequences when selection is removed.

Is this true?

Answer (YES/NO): NO